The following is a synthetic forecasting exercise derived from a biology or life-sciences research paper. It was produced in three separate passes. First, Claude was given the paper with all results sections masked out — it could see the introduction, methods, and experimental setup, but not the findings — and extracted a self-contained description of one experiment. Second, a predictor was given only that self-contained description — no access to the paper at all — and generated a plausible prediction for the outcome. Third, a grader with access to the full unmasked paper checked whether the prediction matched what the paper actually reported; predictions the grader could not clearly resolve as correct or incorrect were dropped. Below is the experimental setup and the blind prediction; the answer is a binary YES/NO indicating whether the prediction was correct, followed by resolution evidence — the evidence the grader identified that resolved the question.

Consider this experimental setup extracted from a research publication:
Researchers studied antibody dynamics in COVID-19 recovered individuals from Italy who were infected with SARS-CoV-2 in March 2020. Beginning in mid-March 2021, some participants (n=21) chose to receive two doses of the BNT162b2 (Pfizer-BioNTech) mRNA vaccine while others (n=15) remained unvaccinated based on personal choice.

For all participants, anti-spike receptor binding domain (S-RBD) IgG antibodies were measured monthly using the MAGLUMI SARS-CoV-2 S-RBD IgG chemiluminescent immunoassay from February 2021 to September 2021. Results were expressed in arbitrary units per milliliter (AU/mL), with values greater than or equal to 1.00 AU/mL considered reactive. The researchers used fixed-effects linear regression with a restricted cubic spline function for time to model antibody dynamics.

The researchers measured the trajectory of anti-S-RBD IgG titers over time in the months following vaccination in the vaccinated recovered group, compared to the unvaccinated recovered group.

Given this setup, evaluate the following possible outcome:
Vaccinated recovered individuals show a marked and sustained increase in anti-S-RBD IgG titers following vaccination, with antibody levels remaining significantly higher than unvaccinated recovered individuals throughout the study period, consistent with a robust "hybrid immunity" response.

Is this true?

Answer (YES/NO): NO